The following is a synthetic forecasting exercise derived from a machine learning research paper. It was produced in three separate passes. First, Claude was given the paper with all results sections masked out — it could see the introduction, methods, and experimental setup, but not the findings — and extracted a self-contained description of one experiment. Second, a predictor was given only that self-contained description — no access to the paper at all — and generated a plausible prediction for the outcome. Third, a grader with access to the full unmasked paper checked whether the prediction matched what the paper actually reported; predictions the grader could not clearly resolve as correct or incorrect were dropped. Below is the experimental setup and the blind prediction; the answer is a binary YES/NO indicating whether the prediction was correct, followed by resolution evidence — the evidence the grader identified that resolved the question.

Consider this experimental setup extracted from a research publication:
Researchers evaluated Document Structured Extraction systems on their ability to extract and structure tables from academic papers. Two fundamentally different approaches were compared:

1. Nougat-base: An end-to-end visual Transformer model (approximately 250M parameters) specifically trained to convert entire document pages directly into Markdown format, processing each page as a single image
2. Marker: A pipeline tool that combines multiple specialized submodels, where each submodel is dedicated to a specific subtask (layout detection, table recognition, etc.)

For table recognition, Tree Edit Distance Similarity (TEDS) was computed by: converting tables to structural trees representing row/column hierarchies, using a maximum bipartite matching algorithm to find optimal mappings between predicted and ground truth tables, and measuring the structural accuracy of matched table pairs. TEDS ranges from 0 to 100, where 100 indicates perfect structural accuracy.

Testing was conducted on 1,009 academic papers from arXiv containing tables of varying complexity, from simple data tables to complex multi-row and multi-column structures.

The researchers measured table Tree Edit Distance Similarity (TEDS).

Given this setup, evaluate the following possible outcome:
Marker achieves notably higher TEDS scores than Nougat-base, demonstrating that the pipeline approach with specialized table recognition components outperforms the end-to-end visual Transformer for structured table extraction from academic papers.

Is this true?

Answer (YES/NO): YES